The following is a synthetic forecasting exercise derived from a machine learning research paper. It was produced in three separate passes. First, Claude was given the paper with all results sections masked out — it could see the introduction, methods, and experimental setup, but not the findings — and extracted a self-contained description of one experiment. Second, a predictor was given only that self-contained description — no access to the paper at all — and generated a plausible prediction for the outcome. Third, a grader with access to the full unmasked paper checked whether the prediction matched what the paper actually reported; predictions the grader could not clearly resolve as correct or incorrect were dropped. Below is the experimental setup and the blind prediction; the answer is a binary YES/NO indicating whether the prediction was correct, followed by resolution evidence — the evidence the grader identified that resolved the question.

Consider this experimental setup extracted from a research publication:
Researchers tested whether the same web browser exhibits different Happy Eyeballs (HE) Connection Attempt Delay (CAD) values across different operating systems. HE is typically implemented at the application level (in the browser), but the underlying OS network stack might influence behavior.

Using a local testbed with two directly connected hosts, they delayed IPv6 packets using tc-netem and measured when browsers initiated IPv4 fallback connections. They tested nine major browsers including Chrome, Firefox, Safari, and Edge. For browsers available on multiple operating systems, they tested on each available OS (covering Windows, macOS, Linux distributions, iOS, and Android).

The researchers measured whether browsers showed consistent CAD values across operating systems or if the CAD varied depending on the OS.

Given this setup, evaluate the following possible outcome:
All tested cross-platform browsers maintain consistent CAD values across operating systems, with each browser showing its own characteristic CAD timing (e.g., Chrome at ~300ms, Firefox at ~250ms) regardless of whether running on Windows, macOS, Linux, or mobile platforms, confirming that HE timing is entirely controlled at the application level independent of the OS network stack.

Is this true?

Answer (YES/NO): NO